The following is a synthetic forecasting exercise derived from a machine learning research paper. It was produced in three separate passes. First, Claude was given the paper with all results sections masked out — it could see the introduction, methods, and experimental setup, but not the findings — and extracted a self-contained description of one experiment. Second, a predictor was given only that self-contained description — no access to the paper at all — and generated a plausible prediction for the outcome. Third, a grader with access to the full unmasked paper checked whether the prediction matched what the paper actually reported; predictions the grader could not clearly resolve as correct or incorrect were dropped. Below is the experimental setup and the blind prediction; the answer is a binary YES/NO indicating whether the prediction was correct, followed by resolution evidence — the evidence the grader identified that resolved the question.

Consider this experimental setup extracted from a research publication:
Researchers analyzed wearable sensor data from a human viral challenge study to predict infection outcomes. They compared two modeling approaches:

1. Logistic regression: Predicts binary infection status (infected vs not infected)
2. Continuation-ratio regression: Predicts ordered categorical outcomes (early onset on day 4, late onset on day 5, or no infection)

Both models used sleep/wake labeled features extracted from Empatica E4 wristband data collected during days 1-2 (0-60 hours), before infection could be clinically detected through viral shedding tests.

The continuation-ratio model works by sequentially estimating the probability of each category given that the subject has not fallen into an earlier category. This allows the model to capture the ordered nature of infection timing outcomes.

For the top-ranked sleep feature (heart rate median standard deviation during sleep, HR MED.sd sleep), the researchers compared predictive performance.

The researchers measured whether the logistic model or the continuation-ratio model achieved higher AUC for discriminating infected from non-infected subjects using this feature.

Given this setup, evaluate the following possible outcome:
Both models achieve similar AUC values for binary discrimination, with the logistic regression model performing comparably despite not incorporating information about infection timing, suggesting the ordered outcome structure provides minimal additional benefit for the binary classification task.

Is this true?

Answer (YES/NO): NO